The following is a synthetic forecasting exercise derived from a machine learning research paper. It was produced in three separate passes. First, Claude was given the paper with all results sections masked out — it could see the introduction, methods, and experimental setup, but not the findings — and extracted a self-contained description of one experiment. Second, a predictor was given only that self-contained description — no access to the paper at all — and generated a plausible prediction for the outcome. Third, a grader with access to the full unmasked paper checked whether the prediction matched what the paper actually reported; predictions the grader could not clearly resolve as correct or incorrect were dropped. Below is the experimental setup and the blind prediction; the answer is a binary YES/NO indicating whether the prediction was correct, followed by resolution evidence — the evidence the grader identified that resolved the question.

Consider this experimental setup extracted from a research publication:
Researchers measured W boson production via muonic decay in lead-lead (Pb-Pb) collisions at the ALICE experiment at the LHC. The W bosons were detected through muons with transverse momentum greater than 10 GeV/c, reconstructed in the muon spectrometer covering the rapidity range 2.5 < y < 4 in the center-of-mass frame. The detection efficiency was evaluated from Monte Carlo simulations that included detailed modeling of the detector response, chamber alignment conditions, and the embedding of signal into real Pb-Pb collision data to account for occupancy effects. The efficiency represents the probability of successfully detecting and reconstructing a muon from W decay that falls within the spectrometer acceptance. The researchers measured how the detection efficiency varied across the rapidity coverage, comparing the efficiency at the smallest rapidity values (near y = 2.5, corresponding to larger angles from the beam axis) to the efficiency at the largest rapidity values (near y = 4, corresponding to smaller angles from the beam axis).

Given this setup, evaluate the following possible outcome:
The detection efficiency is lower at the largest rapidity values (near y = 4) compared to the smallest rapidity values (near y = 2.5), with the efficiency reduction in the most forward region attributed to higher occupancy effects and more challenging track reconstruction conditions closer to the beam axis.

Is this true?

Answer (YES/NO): NO